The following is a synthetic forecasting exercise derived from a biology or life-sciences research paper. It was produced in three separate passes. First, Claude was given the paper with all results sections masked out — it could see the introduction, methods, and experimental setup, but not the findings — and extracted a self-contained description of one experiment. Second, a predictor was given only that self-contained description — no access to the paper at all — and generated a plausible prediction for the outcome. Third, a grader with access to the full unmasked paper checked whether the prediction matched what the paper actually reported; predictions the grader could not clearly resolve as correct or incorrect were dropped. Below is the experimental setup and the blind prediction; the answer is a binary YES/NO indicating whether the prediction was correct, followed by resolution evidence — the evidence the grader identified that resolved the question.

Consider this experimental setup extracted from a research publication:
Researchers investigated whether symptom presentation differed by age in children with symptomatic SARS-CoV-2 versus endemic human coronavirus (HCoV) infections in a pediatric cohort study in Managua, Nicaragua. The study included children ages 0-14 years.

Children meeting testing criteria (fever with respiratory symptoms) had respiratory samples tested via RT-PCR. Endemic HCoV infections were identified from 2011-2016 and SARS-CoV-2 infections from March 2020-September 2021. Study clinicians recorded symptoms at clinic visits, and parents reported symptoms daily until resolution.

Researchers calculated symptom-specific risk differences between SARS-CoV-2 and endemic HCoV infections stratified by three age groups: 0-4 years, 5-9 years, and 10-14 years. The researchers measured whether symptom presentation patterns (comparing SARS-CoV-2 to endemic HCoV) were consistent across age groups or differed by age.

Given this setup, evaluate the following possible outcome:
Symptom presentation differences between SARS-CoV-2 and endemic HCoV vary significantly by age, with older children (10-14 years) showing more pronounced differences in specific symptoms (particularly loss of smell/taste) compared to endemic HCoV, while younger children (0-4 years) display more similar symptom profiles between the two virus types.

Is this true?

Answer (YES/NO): NO